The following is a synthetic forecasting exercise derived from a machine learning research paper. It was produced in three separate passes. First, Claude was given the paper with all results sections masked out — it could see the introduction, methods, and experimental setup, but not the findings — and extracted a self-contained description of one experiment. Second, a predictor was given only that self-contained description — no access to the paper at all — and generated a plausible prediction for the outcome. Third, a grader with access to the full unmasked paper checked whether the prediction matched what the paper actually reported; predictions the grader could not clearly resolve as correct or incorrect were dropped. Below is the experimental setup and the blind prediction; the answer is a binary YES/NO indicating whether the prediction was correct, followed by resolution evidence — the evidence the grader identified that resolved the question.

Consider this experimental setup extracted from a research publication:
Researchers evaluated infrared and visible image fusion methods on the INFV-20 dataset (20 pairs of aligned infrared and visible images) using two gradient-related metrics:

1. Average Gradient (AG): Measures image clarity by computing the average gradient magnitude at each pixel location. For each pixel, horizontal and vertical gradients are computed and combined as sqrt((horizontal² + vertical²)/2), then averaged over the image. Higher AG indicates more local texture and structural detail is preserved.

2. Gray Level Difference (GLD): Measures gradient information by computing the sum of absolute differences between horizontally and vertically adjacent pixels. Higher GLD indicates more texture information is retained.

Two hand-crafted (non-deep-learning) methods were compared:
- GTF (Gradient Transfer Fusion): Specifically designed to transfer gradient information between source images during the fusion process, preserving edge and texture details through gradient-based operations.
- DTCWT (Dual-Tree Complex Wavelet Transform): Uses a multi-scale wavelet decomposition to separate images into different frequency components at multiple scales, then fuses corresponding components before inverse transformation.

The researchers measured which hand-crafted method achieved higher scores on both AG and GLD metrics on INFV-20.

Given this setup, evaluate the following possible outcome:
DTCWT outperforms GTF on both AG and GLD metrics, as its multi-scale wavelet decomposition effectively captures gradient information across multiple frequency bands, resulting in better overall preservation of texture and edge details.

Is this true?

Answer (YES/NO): YES